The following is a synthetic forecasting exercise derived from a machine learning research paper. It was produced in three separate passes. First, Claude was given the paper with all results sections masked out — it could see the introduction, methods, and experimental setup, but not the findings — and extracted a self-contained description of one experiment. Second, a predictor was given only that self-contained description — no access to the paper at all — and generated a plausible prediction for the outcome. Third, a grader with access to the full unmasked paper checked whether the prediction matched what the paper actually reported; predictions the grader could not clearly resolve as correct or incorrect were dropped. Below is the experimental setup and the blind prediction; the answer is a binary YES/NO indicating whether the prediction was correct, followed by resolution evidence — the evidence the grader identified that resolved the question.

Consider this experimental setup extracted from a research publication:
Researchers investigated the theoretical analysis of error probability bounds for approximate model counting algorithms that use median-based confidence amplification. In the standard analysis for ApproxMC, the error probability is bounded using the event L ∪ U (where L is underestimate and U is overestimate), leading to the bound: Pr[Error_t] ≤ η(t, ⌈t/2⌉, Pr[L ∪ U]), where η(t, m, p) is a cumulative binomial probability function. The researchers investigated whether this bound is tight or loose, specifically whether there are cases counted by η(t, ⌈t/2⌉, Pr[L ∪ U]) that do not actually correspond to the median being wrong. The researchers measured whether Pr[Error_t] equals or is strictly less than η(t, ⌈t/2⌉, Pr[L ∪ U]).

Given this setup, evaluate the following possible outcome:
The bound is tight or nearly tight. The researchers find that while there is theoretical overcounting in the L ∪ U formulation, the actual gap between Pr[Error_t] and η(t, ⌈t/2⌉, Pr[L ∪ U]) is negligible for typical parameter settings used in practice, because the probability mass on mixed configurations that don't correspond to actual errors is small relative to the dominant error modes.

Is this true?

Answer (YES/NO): NO